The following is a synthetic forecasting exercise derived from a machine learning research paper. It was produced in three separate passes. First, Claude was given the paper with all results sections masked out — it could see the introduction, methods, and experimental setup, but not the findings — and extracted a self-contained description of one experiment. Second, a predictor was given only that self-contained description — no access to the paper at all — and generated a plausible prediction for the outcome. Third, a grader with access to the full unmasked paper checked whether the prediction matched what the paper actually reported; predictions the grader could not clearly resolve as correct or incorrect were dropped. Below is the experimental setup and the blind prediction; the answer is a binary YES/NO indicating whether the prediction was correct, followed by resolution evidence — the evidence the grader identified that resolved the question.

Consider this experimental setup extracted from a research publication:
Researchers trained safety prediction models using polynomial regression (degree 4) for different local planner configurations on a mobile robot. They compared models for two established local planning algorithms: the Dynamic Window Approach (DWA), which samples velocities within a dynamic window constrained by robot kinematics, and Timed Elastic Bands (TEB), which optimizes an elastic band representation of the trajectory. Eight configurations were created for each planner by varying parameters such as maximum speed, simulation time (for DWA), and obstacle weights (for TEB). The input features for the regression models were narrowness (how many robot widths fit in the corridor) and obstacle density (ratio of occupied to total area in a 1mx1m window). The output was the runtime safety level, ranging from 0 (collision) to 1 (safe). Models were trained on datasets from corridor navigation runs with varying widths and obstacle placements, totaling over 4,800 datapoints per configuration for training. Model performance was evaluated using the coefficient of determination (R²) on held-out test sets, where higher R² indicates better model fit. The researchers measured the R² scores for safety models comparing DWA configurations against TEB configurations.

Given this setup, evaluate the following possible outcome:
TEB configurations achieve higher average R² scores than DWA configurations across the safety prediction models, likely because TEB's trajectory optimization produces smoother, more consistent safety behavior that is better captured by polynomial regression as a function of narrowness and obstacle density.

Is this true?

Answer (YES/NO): YES